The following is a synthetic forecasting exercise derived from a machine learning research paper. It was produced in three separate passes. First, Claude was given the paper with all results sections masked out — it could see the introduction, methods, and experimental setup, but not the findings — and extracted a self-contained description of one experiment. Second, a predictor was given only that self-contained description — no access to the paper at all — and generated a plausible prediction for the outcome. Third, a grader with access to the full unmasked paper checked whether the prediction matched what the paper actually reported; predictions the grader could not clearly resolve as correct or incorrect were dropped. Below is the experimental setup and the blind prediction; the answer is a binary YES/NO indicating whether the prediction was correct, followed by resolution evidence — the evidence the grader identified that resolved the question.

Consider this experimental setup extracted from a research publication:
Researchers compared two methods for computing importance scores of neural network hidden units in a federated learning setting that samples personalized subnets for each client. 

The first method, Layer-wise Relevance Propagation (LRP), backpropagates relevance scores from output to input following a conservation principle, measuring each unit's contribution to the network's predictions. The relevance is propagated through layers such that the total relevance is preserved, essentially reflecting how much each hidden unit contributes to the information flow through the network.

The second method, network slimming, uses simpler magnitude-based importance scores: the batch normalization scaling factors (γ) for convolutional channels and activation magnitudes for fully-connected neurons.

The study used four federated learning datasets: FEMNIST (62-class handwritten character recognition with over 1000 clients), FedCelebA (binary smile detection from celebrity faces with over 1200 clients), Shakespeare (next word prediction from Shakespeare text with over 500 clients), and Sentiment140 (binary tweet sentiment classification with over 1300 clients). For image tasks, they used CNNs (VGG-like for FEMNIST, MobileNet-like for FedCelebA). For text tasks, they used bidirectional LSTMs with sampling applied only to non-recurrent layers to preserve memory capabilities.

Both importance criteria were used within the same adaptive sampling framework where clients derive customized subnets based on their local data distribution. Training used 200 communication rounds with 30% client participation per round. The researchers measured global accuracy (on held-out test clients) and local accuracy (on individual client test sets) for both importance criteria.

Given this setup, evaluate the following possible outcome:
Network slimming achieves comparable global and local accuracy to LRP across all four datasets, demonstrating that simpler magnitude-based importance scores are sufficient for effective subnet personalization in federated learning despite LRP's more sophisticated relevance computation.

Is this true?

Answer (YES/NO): NO